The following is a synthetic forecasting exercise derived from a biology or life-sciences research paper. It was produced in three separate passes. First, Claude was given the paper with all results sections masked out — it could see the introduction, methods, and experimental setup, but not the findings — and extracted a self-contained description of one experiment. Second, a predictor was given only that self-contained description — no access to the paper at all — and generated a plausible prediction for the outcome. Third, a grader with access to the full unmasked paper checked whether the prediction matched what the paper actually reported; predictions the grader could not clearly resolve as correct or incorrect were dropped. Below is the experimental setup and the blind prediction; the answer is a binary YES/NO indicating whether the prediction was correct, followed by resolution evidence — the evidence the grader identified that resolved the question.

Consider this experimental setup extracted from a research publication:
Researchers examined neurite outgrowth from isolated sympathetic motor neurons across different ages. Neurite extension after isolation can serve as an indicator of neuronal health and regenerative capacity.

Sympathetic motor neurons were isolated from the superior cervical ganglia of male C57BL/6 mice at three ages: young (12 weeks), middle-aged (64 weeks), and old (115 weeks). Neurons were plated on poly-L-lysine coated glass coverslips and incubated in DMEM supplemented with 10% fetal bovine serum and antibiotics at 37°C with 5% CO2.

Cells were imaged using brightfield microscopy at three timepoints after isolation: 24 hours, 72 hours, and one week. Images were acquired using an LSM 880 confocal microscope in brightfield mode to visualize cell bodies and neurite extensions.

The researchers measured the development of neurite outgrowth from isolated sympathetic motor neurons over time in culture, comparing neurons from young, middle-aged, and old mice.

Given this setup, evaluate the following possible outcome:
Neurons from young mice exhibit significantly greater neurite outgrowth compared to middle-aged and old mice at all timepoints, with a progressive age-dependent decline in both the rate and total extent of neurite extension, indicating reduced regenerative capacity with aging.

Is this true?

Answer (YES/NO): NO